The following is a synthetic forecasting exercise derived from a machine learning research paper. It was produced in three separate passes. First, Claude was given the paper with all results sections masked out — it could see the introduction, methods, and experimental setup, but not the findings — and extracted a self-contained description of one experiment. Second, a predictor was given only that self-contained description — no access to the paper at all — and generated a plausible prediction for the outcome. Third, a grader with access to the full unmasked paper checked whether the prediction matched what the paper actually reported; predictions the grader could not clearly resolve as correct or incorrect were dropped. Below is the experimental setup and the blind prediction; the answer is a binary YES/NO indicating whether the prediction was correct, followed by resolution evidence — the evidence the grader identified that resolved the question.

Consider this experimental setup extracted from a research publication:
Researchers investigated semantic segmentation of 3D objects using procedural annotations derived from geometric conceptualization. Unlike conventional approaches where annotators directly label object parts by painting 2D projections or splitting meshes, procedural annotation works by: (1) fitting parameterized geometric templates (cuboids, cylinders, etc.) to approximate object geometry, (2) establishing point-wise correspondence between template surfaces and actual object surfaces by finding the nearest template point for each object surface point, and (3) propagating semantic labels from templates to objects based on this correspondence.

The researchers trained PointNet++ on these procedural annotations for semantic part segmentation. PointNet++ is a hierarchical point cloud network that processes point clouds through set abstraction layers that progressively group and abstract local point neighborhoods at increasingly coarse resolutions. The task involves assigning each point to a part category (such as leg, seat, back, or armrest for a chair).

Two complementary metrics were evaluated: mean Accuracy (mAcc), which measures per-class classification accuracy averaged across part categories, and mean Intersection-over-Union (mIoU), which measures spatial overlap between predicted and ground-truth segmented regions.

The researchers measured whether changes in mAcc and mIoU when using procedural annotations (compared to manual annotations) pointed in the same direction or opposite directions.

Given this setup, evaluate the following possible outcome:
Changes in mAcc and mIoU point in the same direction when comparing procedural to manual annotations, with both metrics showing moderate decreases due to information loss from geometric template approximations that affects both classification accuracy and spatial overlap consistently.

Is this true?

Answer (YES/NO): NO